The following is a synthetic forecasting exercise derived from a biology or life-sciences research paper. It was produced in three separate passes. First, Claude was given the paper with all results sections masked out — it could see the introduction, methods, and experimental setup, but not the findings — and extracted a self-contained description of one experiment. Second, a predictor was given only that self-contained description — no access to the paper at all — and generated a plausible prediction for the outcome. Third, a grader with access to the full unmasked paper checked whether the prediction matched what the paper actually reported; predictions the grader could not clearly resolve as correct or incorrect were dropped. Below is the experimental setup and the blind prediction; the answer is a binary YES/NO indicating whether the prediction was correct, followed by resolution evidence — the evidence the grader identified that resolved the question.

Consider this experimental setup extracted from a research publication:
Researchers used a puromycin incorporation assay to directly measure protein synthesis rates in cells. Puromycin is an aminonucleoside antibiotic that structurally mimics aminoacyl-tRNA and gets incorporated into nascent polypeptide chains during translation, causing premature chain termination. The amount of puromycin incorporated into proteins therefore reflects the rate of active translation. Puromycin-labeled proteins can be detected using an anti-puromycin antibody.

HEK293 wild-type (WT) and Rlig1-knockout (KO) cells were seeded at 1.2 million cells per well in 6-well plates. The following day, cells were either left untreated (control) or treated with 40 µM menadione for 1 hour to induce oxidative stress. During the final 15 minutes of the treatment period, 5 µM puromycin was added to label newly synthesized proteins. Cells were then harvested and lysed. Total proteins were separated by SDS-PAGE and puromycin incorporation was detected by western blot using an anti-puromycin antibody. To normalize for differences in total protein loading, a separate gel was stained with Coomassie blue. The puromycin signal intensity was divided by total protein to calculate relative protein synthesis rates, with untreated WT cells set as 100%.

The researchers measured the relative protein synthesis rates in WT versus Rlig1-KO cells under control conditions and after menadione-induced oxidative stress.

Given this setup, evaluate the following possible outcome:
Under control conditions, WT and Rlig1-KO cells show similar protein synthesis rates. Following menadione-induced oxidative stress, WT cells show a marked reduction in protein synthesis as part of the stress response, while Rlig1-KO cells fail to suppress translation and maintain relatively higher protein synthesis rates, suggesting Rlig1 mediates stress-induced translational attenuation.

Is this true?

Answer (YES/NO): NO